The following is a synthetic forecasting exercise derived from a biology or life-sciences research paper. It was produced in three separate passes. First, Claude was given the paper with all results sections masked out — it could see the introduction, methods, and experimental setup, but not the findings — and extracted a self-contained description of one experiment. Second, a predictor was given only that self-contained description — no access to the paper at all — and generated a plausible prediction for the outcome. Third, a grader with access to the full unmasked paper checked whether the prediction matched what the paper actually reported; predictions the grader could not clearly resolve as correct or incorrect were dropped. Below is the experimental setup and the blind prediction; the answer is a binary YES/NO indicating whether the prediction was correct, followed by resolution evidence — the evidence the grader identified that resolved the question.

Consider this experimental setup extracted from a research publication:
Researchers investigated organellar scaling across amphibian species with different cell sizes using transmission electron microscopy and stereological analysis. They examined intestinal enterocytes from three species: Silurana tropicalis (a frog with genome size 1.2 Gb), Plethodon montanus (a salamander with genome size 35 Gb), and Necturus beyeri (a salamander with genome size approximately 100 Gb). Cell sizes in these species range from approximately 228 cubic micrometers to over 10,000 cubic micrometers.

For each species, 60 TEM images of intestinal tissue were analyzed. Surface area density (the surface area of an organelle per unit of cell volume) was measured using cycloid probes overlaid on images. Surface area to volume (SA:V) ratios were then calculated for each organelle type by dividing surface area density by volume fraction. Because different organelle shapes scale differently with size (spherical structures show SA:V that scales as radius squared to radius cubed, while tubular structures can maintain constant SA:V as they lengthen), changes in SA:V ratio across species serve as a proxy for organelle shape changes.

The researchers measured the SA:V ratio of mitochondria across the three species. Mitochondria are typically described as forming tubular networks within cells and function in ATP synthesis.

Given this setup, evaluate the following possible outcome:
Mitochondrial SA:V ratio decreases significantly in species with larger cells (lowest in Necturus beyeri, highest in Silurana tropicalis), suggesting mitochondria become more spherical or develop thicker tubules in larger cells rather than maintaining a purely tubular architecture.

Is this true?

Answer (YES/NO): NO